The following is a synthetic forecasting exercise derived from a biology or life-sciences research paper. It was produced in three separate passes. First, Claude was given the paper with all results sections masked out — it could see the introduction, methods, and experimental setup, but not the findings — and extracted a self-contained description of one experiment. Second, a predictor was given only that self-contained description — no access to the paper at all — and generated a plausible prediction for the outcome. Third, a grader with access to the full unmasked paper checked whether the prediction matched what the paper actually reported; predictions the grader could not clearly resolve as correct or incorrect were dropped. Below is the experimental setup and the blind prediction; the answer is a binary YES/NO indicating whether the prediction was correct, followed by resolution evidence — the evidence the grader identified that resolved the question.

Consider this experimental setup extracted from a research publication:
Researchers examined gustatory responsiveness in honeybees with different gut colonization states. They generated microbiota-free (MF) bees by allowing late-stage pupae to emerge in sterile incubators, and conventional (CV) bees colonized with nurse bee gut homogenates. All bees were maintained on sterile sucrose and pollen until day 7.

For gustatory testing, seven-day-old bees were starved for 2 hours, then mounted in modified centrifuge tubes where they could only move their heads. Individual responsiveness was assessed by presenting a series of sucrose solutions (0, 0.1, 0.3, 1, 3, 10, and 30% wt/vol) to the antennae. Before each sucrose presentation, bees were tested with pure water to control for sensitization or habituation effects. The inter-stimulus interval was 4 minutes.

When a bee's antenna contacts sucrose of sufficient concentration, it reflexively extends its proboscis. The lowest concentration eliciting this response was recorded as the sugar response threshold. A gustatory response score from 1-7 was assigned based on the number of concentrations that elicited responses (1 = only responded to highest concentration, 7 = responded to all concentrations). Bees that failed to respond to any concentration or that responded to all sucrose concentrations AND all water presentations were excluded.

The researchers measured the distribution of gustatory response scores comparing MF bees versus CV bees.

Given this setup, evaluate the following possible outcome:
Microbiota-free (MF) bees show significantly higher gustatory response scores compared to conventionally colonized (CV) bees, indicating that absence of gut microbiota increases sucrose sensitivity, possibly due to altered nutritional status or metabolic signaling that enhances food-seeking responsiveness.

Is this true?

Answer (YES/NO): NO